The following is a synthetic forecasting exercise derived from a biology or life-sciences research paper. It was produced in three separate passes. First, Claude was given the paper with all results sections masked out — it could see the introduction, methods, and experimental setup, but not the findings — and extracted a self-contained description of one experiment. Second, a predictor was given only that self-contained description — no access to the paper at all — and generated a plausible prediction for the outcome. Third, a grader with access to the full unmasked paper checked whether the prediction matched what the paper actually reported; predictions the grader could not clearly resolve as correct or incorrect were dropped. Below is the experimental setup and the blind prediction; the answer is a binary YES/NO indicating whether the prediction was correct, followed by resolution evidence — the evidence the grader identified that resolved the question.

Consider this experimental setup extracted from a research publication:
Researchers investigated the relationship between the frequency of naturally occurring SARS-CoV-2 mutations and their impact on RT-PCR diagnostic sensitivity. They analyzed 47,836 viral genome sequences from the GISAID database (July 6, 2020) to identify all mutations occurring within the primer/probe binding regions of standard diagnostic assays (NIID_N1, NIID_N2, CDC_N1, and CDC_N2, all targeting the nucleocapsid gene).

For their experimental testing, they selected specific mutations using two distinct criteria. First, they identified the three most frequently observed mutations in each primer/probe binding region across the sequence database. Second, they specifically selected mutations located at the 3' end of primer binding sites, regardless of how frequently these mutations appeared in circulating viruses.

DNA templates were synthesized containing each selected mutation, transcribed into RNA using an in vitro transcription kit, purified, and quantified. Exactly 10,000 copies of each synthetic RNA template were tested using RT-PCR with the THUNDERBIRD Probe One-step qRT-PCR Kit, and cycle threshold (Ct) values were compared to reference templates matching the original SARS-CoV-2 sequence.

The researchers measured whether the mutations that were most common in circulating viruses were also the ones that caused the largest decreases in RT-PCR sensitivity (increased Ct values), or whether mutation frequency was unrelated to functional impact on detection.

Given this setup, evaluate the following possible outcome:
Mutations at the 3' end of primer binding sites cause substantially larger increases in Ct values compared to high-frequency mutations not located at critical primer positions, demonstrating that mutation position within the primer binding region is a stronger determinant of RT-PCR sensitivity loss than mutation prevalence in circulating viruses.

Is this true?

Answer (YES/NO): NO